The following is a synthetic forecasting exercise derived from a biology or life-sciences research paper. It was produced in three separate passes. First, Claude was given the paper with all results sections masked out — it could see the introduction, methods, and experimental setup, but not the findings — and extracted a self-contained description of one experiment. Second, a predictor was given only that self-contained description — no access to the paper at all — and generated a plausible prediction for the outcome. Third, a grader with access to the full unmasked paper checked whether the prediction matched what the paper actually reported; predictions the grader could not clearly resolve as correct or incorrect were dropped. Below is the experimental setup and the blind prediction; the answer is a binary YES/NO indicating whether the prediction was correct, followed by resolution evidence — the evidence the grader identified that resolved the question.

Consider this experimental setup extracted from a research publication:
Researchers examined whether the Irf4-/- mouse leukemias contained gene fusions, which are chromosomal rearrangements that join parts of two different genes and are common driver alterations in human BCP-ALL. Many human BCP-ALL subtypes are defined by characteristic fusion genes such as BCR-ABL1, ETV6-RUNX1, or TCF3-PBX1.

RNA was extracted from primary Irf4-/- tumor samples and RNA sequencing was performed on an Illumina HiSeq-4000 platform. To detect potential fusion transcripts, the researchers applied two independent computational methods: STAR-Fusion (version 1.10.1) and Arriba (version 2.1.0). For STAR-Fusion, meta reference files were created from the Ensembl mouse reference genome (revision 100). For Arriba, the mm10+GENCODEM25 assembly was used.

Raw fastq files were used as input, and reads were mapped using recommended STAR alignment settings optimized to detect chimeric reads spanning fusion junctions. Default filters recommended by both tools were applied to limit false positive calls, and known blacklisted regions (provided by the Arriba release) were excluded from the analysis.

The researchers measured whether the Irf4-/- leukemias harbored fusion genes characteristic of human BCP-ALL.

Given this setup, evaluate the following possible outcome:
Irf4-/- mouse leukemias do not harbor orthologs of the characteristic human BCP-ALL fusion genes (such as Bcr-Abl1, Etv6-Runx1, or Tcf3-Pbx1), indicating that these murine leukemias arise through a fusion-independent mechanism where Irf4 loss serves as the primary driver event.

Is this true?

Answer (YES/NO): YES